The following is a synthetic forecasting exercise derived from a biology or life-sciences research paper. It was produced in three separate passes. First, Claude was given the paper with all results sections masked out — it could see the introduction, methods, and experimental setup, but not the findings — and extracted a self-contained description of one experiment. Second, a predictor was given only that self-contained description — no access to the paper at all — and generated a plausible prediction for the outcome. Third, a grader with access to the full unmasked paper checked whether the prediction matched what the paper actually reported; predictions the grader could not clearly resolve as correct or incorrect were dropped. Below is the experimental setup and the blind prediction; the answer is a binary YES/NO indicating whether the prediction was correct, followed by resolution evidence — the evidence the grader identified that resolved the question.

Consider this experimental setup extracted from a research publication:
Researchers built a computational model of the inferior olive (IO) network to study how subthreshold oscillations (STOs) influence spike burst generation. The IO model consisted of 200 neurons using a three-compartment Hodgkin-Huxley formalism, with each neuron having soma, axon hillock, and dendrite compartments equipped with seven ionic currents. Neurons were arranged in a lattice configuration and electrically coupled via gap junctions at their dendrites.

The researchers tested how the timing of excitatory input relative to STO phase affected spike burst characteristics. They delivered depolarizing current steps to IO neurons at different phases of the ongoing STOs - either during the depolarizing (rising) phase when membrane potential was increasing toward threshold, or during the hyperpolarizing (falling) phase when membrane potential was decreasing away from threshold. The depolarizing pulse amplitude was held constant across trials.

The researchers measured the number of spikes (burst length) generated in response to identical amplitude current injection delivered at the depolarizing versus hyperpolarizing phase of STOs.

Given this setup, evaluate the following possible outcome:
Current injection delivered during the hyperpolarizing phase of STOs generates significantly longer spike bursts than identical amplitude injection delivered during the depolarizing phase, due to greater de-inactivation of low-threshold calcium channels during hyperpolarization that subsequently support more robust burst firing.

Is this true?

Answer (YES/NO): NO